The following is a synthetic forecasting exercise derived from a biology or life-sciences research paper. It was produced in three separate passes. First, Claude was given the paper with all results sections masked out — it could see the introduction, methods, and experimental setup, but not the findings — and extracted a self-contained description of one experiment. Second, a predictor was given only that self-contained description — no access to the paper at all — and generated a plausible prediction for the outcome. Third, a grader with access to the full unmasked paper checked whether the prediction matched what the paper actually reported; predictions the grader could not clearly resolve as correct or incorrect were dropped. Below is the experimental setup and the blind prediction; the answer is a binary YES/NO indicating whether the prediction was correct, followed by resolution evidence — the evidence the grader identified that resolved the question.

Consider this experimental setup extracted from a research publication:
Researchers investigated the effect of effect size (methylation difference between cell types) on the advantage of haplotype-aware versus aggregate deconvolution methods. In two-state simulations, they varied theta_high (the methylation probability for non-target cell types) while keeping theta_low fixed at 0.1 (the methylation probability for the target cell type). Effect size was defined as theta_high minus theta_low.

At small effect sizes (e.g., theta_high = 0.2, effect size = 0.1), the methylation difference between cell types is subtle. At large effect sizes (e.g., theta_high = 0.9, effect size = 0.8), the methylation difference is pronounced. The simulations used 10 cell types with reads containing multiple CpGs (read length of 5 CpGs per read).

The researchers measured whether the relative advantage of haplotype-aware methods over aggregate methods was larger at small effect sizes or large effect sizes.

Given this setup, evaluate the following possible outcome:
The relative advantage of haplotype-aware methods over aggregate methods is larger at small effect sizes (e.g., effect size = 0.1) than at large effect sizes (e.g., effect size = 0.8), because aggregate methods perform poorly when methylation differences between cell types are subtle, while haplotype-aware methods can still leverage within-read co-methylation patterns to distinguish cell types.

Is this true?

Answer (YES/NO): NO